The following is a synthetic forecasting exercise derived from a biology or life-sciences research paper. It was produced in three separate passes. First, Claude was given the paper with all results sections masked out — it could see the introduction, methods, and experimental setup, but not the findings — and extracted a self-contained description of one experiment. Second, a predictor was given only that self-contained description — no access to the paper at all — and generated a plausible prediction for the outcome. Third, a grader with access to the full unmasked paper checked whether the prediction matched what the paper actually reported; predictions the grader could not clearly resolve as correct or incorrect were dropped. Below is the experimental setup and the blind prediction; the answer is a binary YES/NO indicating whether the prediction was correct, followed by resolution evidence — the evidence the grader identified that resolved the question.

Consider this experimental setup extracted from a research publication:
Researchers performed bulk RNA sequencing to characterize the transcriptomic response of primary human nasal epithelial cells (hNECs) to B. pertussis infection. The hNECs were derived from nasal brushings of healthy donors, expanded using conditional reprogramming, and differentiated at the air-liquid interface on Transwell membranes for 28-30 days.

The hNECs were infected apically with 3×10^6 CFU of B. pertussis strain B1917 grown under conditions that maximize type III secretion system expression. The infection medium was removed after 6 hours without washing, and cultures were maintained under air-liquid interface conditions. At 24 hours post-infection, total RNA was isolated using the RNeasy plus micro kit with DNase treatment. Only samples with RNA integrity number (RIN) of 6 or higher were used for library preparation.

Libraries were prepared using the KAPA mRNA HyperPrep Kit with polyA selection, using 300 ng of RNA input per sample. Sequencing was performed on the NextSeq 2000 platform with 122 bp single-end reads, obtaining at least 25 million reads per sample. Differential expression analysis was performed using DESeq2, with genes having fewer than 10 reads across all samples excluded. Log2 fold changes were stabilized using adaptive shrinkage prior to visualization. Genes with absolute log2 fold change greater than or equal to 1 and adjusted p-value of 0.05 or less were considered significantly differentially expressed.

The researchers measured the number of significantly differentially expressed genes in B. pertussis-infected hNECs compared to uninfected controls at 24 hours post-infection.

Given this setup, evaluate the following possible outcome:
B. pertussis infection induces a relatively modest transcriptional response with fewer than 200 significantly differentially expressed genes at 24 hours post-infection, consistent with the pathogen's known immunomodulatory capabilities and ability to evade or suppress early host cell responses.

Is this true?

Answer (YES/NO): YES